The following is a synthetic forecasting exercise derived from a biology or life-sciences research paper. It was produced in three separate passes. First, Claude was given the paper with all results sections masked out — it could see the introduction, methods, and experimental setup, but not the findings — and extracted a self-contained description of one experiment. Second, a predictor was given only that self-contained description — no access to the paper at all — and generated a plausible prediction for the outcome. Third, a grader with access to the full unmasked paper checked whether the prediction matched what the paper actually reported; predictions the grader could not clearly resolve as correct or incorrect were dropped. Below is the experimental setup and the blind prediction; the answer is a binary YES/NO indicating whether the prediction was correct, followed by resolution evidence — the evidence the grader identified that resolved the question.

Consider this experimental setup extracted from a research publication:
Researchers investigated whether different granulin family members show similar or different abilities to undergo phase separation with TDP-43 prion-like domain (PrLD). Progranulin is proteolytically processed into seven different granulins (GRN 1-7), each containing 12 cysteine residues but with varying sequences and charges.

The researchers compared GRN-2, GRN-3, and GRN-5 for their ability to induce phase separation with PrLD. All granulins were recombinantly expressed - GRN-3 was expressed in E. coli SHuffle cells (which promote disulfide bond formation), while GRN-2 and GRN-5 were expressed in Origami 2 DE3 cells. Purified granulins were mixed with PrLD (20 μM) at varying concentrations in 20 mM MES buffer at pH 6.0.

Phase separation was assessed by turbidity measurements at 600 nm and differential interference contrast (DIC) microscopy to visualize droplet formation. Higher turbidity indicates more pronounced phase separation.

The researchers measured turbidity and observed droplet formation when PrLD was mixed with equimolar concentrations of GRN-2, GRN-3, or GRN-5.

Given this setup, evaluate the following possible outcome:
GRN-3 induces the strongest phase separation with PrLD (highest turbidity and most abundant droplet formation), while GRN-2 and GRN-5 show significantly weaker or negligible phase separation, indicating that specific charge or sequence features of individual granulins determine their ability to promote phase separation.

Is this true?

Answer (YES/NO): NO